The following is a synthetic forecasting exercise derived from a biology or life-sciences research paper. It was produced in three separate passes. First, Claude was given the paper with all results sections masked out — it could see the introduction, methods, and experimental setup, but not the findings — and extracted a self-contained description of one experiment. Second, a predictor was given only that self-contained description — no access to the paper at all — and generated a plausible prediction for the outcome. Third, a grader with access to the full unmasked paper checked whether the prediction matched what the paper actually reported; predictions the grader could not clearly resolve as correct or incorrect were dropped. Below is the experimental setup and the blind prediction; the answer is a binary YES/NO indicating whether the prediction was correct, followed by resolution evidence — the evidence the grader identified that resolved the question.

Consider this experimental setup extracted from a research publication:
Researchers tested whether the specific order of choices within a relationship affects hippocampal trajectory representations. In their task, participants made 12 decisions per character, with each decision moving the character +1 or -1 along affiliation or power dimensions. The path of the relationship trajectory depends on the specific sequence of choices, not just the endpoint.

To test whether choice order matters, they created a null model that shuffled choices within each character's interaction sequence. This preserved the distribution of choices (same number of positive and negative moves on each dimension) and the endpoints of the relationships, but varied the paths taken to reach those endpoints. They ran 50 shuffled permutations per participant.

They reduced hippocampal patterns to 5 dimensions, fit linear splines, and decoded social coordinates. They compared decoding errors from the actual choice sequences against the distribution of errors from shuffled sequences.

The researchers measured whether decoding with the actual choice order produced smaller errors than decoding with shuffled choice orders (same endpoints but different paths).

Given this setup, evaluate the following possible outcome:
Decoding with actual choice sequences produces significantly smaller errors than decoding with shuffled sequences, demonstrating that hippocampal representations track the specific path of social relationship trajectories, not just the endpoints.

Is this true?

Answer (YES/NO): YES